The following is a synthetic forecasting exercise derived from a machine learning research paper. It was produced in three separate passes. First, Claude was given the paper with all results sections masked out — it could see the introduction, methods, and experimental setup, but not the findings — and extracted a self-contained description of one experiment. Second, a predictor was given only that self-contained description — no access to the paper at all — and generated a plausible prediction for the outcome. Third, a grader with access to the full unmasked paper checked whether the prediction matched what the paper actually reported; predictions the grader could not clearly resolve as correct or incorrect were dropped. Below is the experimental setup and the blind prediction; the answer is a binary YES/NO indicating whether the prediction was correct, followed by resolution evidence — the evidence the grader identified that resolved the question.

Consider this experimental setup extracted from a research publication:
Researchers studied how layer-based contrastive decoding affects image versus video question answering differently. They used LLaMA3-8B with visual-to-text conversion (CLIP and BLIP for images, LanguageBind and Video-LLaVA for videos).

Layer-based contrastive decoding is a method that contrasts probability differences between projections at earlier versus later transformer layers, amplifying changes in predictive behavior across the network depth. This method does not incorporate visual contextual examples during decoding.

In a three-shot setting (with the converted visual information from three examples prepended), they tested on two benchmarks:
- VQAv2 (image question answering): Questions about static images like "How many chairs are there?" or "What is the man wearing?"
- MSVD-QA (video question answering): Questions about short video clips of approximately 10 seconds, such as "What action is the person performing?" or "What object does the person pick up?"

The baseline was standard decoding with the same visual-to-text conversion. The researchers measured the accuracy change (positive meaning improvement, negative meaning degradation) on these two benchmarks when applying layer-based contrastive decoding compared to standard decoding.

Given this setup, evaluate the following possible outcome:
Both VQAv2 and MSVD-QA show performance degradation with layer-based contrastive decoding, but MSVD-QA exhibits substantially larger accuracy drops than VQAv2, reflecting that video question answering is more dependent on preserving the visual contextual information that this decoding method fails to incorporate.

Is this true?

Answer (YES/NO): NO